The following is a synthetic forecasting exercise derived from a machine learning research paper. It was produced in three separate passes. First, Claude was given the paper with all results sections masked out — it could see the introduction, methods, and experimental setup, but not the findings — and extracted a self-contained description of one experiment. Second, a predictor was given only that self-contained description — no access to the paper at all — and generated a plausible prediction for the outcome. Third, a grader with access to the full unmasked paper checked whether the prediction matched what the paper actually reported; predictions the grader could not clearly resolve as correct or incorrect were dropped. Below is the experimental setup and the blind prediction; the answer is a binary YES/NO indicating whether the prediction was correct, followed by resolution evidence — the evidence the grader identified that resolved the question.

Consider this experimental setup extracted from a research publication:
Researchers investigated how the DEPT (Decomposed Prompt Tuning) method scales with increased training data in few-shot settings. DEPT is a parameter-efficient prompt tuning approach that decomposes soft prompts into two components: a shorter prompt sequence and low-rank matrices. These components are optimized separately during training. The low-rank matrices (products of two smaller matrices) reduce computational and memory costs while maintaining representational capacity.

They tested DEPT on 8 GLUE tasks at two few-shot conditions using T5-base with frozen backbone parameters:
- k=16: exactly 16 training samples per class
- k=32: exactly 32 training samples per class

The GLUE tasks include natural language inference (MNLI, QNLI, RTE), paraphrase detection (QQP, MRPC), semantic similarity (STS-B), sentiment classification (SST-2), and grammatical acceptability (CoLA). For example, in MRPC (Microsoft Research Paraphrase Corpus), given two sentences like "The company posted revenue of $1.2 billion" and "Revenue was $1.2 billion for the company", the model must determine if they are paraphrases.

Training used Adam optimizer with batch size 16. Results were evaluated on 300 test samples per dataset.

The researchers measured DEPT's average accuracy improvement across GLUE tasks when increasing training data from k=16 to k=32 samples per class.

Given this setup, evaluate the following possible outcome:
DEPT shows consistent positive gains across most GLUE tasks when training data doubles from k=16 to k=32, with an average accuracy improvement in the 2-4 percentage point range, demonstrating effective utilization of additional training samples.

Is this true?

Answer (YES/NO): NO